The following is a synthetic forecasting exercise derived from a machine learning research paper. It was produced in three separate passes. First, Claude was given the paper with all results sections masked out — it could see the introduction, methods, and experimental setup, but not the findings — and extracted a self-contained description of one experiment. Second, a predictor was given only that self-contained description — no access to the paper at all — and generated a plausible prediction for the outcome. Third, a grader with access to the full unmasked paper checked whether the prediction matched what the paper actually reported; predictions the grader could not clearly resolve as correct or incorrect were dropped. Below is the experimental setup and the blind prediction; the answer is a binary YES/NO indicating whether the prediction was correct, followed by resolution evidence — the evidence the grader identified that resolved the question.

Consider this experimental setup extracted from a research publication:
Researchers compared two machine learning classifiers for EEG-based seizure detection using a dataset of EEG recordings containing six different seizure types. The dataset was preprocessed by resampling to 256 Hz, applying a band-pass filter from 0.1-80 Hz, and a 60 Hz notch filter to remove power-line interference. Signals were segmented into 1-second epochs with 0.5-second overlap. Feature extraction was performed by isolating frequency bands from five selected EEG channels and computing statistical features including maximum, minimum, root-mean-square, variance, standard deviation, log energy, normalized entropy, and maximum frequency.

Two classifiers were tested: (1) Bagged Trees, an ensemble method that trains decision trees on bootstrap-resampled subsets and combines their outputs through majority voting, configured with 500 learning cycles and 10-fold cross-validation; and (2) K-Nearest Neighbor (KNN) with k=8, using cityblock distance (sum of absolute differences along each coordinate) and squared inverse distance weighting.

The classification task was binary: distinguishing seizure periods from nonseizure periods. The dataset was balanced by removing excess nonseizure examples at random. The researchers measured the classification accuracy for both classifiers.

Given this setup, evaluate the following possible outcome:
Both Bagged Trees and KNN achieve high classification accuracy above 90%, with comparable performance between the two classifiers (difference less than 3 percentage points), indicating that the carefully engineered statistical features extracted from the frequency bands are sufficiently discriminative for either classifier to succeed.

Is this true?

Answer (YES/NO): NO